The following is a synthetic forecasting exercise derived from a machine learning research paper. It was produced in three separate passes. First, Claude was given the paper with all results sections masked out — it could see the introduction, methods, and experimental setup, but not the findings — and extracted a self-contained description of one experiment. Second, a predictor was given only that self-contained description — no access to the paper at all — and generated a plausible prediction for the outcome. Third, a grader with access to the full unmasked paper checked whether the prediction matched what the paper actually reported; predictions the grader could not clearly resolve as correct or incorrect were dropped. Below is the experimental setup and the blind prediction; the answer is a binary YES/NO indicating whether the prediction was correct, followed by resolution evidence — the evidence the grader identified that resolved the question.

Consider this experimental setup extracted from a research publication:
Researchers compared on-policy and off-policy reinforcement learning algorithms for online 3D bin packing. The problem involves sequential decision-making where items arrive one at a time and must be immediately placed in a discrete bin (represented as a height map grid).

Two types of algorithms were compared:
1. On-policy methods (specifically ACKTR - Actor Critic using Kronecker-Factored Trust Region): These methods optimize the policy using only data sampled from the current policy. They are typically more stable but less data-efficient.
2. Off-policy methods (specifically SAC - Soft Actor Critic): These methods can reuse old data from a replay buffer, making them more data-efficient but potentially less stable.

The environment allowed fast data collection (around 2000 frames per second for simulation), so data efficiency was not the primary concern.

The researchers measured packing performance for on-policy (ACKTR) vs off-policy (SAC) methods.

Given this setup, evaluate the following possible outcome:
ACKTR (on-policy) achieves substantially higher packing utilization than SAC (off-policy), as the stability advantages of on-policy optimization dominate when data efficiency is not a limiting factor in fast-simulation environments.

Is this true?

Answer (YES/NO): YES